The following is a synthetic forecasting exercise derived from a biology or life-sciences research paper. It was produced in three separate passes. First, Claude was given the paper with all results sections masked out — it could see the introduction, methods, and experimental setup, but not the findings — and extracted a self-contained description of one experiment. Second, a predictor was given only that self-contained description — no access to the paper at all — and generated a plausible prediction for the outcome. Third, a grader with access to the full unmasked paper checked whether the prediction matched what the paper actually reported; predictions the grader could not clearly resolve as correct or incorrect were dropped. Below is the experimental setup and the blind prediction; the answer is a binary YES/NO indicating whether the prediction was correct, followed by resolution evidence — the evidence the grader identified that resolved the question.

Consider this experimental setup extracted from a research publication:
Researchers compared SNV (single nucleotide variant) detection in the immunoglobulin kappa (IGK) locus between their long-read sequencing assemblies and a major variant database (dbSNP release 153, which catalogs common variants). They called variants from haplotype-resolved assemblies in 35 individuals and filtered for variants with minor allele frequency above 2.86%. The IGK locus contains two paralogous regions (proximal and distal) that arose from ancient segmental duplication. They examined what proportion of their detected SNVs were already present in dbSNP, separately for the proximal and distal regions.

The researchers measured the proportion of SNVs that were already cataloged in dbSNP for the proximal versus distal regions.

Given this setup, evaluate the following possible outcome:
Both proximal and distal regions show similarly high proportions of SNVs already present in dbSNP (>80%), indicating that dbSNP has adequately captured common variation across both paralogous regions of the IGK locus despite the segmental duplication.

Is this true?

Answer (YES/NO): NO